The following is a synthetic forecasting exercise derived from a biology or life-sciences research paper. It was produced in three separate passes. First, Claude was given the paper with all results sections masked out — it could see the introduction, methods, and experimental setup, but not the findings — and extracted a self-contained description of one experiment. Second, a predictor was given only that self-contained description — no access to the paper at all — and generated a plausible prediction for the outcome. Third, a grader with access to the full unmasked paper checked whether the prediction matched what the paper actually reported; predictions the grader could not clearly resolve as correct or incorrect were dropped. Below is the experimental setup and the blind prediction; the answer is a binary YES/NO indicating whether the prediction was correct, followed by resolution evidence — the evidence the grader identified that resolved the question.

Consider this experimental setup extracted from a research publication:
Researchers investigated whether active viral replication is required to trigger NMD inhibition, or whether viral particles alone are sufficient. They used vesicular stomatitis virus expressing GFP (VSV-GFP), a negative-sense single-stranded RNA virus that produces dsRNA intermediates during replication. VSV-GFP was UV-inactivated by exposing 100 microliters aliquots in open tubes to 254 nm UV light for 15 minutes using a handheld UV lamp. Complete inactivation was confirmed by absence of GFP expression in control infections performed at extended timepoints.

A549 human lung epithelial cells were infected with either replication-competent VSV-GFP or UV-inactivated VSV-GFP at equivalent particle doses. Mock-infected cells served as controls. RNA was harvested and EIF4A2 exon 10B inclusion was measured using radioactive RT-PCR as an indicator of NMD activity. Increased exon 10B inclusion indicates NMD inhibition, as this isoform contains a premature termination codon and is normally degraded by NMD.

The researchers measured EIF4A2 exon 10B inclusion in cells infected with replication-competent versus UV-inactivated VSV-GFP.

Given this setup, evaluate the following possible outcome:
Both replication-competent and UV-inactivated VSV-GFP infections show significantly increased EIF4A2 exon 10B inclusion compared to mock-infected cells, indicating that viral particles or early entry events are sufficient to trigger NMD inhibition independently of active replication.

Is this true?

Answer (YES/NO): NO